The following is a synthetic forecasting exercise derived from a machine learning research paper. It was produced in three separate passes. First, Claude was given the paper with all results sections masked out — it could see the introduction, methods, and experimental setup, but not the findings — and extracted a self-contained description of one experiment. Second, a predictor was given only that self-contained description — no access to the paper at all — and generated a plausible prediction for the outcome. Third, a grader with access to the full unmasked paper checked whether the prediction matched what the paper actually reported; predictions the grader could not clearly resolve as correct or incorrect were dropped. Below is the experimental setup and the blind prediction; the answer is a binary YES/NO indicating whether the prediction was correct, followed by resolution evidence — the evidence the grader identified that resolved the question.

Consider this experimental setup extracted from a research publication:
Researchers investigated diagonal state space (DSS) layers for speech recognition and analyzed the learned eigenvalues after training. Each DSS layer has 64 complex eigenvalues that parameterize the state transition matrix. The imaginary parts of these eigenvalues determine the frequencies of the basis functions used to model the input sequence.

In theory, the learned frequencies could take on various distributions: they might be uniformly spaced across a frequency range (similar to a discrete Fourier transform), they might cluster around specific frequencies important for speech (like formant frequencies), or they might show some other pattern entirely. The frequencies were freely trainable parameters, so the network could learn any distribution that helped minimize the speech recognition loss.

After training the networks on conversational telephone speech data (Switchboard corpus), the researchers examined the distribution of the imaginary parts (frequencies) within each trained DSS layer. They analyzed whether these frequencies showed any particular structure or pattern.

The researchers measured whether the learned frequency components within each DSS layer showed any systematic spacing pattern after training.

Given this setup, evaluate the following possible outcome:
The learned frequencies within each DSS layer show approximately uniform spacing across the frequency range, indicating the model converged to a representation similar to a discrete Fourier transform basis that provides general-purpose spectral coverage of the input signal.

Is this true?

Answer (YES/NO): YES